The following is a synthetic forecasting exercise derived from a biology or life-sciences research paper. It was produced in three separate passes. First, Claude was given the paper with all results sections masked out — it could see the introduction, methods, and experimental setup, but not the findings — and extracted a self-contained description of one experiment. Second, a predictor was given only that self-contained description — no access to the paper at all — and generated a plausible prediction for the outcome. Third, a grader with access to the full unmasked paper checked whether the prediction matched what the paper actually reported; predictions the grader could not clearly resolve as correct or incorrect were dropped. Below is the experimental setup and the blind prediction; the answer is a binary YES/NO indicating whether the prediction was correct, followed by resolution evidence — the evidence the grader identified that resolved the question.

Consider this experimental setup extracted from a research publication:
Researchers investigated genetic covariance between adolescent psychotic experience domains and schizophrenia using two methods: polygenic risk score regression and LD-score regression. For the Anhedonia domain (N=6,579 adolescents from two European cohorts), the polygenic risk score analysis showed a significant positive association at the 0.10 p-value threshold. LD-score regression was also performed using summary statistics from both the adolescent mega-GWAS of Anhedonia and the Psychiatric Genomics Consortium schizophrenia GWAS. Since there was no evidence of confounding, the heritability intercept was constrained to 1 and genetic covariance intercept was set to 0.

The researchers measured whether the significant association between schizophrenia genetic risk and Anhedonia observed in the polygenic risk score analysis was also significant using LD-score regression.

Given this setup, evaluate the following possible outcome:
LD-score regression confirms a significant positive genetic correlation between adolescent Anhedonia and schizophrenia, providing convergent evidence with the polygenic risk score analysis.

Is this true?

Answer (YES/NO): NO